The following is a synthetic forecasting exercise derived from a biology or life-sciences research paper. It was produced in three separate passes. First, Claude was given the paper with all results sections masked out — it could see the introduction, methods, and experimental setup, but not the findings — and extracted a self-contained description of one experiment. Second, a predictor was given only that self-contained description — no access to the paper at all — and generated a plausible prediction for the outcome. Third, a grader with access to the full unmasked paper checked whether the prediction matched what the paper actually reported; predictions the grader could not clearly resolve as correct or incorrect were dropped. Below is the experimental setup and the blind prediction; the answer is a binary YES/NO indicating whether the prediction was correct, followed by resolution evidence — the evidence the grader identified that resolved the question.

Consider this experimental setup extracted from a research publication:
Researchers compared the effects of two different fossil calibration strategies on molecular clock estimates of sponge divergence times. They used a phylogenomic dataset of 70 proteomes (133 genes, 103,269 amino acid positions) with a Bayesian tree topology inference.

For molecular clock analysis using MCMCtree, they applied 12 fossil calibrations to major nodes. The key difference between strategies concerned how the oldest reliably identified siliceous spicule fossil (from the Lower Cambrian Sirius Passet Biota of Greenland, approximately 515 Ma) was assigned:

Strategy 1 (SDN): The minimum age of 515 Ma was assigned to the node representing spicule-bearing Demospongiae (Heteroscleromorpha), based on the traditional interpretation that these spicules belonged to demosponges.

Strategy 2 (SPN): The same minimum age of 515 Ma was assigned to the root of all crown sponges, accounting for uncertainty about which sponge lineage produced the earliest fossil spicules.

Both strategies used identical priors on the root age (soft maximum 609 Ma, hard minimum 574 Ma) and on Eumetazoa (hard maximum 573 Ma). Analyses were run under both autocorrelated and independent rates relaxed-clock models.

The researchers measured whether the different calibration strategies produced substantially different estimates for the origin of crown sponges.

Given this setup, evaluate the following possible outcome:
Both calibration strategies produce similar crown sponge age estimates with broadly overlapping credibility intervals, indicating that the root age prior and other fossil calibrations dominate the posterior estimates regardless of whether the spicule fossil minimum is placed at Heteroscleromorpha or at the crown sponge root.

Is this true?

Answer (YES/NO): YES